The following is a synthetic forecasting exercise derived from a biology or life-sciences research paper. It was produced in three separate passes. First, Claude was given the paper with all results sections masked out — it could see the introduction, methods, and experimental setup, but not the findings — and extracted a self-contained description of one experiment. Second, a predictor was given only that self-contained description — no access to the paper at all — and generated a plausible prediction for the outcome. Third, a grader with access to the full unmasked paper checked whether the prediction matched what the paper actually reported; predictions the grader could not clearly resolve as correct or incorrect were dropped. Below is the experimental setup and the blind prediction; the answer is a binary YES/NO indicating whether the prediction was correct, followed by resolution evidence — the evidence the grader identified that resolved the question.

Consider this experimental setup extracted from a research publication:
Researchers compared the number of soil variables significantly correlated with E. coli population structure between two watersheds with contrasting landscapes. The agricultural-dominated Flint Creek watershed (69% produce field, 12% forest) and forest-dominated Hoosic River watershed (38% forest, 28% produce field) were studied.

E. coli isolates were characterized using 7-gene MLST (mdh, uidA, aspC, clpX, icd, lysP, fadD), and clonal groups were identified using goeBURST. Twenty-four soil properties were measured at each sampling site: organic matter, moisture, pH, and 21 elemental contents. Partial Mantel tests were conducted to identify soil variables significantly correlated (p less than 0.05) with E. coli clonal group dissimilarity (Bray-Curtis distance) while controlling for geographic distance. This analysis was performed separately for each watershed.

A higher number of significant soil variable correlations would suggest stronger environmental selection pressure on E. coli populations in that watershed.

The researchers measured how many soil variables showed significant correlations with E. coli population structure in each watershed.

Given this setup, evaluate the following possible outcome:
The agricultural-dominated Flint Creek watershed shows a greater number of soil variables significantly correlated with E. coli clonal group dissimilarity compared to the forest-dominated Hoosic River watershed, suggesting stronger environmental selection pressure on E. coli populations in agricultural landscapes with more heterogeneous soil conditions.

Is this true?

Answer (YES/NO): YES